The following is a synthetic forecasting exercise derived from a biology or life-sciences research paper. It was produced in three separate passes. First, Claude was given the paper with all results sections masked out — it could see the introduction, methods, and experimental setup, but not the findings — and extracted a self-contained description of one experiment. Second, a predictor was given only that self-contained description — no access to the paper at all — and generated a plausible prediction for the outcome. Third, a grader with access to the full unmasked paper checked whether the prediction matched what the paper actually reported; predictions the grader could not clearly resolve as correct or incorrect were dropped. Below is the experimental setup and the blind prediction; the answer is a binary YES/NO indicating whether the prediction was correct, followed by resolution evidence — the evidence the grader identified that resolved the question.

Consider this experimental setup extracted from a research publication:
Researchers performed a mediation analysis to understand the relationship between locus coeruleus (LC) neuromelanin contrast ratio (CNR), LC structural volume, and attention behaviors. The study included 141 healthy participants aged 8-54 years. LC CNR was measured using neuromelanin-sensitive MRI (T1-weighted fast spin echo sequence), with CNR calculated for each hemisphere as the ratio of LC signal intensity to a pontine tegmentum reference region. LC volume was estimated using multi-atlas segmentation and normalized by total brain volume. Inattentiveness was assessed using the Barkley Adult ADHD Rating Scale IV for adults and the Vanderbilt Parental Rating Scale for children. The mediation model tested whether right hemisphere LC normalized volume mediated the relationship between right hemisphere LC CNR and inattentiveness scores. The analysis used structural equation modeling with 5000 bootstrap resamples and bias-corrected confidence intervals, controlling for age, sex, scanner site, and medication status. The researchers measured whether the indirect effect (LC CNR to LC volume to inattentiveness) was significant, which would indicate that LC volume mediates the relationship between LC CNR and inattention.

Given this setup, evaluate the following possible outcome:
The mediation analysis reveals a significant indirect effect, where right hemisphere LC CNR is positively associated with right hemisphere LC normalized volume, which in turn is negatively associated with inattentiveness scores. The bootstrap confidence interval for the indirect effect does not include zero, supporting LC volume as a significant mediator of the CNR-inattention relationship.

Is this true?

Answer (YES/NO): NO